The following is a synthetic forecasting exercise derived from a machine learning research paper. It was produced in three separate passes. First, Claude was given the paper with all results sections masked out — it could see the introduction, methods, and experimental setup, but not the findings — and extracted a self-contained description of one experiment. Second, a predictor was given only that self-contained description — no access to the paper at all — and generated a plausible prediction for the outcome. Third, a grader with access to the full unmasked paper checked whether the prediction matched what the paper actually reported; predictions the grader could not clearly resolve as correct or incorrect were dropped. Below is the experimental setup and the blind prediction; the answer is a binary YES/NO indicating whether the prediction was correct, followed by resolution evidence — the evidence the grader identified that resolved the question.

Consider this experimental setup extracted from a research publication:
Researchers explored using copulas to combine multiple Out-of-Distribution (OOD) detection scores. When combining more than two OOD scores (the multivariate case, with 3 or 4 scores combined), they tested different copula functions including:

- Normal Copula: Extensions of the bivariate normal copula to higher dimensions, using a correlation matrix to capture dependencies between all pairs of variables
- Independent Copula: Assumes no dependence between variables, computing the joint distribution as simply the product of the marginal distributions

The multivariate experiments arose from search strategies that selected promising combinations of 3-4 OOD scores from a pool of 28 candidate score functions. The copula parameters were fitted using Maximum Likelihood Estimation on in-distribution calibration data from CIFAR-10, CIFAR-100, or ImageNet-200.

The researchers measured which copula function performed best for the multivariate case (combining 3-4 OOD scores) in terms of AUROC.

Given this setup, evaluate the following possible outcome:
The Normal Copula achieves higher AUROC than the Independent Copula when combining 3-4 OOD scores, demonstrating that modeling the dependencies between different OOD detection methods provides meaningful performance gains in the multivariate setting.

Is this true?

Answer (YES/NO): NO